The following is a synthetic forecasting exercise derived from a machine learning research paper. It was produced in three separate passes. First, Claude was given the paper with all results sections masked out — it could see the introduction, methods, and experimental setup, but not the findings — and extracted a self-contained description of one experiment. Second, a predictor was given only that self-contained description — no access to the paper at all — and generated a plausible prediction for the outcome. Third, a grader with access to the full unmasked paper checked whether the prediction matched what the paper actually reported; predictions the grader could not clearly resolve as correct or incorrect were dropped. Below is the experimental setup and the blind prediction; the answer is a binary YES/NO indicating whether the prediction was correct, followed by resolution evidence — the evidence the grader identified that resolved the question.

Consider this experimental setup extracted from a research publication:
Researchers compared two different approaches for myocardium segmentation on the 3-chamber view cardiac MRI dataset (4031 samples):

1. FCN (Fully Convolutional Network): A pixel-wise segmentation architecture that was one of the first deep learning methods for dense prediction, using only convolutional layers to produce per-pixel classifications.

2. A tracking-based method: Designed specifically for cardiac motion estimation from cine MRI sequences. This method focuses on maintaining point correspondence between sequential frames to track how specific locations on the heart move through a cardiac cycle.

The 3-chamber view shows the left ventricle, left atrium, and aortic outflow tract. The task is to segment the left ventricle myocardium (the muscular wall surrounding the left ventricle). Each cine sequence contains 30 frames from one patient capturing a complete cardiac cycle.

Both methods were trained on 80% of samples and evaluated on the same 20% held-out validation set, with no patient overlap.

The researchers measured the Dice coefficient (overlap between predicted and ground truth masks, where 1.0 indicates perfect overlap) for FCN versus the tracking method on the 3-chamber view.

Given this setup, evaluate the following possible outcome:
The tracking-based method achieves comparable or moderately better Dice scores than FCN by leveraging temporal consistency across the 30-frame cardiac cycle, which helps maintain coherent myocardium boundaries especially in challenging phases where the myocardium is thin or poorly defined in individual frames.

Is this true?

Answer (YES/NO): NO